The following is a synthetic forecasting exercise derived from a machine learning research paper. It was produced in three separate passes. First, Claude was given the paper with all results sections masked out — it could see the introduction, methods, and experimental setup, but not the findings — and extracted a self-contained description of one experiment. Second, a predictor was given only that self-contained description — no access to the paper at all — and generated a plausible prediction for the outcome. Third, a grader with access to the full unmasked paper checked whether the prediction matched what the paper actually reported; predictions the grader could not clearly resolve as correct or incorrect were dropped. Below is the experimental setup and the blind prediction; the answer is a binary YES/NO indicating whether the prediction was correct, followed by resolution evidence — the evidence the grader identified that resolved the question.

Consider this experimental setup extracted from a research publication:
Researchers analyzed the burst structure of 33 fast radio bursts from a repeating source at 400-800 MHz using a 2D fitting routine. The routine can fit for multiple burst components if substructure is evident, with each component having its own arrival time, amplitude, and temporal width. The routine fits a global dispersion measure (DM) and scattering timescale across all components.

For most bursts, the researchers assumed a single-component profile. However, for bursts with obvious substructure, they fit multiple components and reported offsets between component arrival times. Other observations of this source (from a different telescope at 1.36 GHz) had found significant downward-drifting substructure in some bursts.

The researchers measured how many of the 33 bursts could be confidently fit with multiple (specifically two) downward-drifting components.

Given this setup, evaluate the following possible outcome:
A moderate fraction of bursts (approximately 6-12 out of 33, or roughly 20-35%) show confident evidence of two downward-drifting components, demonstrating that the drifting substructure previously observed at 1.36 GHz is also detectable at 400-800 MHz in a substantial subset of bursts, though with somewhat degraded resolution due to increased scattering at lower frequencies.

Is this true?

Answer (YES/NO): NO